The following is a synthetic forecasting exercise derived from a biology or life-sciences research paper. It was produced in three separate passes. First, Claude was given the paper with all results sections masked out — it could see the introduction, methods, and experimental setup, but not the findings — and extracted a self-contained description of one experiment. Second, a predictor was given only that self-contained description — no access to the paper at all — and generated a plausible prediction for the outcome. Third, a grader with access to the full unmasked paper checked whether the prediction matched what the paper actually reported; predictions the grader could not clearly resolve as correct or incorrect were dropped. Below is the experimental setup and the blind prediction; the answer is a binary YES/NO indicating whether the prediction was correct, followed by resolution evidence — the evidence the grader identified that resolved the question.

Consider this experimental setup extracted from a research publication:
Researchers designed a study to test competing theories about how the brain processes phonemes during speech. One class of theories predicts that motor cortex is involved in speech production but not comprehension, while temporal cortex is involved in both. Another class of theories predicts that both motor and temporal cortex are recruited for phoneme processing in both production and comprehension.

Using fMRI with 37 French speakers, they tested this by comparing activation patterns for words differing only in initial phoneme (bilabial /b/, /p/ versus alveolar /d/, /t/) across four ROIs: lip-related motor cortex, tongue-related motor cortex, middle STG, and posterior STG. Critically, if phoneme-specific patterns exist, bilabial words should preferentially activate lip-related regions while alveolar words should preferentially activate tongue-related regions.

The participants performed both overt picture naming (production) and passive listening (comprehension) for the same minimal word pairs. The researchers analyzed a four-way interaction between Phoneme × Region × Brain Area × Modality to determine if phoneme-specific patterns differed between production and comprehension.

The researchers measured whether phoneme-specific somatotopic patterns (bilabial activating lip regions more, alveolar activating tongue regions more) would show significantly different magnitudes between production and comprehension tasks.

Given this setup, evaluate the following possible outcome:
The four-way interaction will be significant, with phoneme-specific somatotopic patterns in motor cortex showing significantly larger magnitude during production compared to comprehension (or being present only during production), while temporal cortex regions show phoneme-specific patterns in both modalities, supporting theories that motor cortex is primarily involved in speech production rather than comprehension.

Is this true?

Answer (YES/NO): NO